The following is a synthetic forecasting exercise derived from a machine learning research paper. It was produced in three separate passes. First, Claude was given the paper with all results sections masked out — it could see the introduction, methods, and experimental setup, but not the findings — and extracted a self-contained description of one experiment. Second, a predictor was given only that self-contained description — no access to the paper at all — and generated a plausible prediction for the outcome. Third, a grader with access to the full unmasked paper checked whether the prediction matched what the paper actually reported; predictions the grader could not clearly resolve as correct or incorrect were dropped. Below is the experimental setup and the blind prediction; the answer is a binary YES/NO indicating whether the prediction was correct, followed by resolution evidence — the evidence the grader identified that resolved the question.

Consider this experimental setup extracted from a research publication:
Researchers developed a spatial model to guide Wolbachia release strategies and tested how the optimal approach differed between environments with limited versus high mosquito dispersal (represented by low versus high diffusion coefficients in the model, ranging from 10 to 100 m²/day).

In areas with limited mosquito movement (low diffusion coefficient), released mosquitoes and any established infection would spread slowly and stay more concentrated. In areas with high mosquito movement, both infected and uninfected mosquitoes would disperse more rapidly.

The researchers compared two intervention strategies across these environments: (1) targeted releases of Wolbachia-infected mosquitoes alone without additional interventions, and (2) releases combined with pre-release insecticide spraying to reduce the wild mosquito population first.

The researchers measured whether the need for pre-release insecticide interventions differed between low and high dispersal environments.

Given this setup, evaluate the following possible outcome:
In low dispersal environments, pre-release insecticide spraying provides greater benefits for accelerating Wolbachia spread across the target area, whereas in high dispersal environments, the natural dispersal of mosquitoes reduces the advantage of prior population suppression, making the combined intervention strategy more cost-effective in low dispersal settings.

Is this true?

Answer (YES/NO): NO